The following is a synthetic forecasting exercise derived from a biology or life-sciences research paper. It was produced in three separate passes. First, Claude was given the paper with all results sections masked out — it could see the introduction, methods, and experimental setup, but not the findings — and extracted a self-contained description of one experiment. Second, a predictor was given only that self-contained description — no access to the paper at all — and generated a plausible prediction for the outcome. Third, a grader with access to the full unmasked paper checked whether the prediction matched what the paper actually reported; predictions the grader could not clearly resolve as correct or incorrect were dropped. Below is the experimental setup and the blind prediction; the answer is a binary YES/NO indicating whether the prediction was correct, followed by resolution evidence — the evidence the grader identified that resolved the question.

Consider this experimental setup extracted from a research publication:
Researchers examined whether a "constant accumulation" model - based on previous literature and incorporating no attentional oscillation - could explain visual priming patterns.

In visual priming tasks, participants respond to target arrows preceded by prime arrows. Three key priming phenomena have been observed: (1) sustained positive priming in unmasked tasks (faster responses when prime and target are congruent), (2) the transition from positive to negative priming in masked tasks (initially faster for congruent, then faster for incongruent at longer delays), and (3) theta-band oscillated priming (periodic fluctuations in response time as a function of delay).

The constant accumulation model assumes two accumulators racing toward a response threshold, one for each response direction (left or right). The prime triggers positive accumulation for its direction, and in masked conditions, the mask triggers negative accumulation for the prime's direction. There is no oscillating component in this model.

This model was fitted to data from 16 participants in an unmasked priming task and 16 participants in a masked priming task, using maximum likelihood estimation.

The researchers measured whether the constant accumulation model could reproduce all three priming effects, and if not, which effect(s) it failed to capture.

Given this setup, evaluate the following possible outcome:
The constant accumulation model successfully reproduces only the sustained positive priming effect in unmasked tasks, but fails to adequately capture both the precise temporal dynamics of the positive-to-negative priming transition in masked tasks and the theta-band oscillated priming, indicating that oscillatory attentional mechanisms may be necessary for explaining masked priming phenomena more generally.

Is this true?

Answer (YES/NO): NO